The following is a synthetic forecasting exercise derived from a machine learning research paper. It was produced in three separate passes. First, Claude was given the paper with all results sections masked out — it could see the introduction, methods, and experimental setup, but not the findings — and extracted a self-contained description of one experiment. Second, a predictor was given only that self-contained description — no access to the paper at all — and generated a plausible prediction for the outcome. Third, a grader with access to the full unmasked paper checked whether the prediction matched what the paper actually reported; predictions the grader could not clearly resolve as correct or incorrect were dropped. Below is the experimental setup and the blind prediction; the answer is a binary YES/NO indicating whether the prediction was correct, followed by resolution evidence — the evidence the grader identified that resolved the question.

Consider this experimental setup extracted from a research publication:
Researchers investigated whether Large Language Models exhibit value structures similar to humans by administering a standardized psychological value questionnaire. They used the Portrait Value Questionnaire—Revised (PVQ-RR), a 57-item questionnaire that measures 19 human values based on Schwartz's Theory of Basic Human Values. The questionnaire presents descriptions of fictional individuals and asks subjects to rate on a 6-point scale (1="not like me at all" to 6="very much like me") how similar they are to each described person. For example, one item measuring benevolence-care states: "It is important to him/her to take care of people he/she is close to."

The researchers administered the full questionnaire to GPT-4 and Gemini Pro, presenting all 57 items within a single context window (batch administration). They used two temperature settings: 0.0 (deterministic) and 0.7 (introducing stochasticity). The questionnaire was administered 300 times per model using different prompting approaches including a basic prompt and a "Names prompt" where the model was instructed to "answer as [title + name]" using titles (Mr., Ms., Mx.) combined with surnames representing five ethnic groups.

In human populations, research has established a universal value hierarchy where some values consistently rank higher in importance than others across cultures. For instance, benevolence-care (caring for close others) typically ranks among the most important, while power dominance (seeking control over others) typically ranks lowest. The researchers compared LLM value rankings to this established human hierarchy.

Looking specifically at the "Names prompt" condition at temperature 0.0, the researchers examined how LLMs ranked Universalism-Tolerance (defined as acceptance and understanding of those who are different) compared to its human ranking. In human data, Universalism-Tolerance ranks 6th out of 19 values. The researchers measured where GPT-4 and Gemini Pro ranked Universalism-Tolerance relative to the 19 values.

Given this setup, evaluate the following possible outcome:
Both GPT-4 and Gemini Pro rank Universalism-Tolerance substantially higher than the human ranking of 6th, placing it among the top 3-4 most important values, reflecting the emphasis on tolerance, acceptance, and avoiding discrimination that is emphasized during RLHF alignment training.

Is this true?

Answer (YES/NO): NO